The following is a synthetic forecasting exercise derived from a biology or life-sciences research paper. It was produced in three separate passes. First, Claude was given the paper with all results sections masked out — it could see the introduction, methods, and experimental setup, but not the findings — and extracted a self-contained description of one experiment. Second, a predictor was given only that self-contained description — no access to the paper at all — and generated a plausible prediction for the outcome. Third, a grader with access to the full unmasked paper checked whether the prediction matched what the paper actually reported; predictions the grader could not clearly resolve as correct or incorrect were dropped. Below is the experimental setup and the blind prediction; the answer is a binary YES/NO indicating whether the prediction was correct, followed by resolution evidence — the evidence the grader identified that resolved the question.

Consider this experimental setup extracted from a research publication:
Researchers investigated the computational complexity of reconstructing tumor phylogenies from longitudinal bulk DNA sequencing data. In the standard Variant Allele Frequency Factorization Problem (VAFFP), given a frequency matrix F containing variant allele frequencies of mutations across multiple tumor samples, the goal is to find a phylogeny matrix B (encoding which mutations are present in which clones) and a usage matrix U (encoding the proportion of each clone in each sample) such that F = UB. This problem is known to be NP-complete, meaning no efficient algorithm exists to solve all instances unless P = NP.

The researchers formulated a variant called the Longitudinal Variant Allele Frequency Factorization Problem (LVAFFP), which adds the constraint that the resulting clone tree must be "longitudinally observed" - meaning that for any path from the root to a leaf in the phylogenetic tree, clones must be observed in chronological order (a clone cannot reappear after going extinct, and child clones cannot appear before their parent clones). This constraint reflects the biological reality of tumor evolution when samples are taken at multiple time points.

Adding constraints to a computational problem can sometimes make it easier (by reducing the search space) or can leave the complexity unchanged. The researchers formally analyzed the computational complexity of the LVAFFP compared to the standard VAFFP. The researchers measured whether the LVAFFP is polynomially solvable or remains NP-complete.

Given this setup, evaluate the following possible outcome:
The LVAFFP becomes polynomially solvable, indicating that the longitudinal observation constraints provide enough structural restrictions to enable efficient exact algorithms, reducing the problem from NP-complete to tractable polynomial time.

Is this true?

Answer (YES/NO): NO